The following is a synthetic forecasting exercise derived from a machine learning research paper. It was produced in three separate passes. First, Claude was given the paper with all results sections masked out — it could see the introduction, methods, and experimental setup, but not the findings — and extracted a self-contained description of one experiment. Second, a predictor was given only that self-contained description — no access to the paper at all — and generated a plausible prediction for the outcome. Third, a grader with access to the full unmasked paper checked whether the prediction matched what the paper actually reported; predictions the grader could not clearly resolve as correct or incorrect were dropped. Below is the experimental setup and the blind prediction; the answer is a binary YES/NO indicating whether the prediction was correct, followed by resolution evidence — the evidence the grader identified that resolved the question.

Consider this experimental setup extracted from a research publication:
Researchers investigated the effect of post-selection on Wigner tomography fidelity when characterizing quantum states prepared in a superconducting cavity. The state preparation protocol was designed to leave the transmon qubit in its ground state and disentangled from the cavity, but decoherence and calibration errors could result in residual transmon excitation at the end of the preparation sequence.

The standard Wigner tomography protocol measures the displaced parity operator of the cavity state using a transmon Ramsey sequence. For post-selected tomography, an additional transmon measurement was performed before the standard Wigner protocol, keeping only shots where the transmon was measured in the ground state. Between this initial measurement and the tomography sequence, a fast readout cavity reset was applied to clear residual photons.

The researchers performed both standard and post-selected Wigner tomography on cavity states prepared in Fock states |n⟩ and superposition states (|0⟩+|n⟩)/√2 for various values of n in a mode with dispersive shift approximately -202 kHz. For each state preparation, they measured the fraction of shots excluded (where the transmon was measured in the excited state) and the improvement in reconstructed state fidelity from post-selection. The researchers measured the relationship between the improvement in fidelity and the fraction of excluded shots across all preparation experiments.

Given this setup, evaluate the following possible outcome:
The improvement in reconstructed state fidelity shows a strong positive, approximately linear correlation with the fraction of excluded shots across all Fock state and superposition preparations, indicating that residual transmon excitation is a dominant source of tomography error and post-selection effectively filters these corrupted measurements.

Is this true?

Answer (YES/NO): YES